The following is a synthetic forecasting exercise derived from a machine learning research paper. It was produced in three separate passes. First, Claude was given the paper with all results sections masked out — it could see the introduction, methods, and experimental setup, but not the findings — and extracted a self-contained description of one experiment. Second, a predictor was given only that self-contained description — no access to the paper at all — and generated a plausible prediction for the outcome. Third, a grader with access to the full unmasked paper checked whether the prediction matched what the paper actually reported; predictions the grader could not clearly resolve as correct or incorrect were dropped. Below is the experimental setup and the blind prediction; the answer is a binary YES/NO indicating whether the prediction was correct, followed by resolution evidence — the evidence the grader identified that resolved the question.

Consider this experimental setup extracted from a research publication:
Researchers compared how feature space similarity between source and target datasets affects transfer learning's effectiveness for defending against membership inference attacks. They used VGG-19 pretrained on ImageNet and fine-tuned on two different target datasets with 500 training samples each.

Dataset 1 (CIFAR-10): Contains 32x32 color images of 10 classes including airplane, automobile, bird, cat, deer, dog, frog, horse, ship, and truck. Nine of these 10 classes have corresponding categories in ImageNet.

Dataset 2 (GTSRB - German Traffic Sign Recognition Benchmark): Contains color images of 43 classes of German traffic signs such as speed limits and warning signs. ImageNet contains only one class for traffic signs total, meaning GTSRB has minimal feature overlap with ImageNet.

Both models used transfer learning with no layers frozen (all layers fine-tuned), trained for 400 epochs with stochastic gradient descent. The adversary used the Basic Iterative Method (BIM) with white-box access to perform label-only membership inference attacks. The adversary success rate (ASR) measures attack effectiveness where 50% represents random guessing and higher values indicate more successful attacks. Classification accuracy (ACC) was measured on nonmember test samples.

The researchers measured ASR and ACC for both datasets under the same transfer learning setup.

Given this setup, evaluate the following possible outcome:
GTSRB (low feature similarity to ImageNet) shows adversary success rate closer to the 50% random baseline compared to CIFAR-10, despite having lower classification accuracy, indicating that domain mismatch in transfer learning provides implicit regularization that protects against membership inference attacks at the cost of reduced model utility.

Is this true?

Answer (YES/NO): NO